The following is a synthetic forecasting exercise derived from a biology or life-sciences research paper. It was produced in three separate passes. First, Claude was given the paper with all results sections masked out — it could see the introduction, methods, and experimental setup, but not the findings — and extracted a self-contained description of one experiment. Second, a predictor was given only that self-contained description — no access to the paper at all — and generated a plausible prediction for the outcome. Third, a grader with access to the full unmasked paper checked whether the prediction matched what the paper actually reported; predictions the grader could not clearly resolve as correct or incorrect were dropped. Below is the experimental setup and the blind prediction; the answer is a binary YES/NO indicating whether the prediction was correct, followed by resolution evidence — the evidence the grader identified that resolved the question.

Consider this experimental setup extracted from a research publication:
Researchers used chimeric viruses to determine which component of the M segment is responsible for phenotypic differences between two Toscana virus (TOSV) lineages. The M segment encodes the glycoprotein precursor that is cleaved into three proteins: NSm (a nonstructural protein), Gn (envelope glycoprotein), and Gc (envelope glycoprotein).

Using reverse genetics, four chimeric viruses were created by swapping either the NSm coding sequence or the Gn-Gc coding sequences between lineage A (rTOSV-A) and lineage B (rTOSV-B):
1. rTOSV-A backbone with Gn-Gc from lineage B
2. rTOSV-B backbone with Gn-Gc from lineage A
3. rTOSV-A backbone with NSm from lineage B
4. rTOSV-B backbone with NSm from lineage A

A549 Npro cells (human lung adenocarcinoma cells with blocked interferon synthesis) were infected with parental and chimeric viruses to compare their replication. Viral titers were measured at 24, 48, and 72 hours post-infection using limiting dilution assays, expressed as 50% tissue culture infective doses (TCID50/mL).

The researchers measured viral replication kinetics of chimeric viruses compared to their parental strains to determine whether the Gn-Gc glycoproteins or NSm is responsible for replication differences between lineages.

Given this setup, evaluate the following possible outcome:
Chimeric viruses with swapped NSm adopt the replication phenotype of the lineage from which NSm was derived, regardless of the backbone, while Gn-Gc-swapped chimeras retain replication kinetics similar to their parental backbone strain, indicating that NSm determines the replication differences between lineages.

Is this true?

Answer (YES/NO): NO